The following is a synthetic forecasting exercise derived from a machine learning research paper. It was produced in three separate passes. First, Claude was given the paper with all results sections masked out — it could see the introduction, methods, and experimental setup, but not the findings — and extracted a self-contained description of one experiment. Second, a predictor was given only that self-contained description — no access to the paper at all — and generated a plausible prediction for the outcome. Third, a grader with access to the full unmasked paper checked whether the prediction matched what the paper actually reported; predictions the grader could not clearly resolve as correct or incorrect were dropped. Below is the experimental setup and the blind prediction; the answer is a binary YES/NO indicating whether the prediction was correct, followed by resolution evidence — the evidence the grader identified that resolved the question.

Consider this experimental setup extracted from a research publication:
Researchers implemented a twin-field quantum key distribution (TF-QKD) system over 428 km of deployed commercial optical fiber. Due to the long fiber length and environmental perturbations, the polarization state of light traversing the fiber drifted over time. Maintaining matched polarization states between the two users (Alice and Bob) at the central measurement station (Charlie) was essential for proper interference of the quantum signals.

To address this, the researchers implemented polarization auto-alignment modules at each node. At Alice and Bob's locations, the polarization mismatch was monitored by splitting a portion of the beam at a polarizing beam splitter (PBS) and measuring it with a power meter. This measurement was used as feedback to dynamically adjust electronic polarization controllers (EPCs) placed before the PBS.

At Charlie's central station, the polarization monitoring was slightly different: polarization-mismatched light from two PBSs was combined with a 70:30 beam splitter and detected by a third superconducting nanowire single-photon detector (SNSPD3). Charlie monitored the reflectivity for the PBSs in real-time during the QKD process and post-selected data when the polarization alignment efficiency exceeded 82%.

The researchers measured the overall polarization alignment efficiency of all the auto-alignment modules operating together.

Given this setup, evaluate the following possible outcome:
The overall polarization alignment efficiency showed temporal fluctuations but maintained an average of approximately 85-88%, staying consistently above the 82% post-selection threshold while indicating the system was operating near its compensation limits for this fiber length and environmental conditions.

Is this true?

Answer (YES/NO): NO